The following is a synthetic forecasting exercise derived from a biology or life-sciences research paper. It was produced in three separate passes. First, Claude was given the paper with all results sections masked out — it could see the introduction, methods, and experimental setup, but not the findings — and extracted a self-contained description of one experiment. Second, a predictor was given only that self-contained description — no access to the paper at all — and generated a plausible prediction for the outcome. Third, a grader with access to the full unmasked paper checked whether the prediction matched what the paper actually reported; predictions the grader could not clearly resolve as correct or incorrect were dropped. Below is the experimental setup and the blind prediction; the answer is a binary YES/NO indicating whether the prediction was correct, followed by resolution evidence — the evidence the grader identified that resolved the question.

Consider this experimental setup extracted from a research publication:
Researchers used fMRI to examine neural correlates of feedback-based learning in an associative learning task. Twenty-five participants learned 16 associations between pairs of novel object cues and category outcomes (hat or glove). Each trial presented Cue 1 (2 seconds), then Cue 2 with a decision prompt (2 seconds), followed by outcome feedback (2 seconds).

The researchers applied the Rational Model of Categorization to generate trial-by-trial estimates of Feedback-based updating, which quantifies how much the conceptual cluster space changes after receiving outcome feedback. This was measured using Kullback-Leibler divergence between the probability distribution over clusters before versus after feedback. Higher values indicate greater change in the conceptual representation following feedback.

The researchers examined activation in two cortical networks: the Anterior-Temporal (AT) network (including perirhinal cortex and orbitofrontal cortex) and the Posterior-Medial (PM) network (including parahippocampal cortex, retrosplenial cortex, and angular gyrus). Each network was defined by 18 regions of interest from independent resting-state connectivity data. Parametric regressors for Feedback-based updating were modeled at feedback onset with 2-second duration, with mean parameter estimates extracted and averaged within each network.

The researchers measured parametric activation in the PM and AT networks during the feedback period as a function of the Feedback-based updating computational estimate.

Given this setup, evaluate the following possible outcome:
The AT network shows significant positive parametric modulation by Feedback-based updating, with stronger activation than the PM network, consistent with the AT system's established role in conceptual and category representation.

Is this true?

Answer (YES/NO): NO